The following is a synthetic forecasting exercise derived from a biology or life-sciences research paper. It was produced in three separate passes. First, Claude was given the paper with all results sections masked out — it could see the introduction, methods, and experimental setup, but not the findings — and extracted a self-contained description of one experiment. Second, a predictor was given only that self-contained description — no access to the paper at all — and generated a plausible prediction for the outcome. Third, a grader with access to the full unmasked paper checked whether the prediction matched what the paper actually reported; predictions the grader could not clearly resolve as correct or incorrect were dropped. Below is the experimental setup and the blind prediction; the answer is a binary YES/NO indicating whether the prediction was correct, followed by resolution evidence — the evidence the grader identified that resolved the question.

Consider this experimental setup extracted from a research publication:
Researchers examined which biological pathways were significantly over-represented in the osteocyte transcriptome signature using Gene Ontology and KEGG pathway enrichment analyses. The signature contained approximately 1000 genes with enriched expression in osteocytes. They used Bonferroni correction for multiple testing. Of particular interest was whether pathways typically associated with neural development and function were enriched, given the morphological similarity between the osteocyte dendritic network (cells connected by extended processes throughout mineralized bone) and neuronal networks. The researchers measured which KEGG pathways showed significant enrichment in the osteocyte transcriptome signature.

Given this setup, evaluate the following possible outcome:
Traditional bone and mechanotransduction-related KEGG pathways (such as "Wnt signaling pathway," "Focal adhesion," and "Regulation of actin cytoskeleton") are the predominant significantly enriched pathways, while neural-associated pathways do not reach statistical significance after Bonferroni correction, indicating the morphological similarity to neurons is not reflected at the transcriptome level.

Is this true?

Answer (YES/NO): NO